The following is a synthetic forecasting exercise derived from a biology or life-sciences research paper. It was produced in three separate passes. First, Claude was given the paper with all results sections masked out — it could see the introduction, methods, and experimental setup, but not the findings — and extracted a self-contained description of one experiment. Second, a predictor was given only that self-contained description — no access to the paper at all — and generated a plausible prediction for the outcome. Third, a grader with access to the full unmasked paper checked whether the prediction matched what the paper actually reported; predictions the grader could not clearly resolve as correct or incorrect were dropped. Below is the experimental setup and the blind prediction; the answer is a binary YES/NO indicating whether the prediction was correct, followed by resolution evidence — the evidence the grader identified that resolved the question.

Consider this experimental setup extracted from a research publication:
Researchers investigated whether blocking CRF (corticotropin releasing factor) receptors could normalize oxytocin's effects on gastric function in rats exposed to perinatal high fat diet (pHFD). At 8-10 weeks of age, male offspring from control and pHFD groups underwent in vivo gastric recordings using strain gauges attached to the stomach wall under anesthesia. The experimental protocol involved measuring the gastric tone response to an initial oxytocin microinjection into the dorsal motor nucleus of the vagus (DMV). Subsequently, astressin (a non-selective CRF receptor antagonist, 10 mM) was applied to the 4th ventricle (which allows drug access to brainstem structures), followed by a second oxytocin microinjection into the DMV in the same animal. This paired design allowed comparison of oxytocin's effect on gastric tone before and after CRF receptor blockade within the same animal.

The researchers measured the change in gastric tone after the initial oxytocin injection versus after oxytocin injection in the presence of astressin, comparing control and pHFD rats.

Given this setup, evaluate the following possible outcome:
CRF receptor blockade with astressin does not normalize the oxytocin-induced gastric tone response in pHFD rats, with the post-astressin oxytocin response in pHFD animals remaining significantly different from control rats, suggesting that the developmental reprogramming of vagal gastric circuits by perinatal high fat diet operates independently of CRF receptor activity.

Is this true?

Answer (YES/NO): NO